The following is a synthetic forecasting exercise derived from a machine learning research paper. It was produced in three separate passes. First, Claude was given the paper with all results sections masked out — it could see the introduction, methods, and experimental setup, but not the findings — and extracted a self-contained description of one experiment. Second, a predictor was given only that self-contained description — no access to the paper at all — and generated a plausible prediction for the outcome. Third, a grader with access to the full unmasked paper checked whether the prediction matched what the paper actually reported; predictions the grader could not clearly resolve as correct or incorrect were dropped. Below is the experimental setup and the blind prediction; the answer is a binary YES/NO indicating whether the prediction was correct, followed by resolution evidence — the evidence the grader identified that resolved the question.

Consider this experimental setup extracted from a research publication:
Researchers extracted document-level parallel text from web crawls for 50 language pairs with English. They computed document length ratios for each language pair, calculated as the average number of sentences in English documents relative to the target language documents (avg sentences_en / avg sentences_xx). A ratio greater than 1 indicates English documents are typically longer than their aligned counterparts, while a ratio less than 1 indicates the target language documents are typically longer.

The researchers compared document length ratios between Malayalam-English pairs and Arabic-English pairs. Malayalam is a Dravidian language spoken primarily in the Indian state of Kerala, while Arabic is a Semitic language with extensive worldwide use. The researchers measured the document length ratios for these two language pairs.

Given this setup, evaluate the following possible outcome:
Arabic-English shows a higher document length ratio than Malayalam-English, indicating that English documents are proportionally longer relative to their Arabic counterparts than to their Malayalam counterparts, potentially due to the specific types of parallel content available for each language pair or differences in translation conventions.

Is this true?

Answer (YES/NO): NO